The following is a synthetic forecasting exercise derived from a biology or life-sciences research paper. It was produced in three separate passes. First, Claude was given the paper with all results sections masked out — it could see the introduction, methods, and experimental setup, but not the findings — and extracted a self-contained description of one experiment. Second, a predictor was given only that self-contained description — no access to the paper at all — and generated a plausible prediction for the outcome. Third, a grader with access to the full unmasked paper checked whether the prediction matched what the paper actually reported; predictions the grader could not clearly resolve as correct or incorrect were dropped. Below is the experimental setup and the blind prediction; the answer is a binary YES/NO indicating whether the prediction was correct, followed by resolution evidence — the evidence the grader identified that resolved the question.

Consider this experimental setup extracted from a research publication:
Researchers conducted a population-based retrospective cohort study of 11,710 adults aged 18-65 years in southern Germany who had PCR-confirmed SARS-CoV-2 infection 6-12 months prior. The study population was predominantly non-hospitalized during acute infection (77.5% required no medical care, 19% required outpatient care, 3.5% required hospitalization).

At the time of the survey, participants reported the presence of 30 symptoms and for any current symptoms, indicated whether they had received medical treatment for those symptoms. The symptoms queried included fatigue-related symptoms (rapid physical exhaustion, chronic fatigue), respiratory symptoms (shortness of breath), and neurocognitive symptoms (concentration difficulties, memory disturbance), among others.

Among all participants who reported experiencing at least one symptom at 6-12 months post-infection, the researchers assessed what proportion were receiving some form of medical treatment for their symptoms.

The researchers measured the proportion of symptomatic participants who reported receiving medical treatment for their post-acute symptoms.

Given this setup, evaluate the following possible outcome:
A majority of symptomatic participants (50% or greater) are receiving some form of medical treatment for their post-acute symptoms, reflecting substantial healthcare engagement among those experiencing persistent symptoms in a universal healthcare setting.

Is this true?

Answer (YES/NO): NO